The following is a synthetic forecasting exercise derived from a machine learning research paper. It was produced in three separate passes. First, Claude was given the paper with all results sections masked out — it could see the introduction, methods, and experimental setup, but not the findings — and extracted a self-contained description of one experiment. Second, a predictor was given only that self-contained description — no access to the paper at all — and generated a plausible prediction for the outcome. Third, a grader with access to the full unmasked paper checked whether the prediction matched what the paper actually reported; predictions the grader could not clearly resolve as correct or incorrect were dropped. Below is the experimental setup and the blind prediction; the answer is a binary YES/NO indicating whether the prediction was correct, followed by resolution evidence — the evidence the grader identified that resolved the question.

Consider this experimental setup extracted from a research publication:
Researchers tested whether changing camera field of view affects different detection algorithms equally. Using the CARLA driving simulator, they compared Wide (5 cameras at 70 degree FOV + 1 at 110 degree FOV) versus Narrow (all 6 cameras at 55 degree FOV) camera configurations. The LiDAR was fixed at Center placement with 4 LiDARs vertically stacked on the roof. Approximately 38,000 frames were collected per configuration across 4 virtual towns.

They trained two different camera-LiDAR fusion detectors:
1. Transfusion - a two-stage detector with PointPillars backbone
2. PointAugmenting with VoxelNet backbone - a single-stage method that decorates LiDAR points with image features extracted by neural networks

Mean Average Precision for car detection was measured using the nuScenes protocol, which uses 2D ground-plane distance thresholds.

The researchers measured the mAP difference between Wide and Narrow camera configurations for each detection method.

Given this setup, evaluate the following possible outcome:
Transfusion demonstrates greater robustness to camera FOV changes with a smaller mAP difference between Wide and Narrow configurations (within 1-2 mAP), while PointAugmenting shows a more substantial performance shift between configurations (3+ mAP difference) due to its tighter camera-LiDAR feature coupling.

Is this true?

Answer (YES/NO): NO